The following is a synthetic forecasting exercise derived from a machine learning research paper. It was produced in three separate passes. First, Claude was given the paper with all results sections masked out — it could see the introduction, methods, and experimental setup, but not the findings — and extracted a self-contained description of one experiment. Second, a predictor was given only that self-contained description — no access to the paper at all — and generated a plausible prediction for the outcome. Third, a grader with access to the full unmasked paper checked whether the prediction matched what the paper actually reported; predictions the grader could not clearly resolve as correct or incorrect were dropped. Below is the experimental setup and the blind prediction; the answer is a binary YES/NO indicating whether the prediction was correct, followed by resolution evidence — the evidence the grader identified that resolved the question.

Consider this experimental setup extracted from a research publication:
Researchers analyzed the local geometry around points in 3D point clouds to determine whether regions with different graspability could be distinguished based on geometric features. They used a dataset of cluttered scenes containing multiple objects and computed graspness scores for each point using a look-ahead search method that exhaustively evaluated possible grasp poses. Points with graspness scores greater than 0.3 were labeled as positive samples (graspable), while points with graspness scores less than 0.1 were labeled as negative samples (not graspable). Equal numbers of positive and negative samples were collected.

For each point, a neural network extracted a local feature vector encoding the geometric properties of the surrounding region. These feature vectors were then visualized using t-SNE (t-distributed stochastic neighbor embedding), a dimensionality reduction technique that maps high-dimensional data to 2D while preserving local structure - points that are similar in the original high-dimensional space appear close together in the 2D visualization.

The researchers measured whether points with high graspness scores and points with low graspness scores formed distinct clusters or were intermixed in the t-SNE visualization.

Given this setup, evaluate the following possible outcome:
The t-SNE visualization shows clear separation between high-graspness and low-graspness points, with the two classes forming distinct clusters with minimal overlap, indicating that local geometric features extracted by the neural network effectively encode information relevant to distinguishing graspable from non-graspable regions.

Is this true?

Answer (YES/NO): YES